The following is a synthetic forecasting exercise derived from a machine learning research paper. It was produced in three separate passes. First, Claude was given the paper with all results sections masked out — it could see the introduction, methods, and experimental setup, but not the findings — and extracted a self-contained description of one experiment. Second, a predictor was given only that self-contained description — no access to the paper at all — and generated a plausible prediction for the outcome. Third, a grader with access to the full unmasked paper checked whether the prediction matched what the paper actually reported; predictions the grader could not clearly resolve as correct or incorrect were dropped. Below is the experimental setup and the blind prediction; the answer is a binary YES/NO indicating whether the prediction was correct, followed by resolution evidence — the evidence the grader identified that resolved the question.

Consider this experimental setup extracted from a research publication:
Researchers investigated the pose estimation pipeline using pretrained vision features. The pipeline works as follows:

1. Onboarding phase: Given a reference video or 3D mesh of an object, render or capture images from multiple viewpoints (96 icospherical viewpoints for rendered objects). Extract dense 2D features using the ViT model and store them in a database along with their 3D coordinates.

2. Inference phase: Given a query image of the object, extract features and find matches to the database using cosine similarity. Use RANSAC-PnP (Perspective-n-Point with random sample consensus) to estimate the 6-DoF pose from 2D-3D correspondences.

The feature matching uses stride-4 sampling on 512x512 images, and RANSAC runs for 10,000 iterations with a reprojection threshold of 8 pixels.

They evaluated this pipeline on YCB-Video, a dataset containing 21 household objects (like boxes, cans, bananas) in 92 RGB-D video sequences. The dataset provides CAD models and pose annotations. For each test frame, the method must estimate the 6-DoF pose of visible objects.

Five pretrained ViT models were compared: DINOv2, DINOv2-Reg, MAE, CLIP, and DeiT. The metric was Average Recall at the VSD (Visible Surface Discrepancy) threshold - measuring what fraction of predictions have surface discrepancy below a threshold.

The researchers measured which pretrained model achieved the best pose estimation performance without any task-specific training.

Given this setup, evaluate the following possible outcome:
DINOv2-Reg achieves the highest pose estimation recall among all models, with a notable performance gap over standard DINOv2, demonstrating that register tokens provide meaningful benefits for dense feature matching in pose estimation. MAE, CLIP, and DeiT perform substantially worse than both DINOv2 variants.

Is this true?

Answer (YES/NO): NO